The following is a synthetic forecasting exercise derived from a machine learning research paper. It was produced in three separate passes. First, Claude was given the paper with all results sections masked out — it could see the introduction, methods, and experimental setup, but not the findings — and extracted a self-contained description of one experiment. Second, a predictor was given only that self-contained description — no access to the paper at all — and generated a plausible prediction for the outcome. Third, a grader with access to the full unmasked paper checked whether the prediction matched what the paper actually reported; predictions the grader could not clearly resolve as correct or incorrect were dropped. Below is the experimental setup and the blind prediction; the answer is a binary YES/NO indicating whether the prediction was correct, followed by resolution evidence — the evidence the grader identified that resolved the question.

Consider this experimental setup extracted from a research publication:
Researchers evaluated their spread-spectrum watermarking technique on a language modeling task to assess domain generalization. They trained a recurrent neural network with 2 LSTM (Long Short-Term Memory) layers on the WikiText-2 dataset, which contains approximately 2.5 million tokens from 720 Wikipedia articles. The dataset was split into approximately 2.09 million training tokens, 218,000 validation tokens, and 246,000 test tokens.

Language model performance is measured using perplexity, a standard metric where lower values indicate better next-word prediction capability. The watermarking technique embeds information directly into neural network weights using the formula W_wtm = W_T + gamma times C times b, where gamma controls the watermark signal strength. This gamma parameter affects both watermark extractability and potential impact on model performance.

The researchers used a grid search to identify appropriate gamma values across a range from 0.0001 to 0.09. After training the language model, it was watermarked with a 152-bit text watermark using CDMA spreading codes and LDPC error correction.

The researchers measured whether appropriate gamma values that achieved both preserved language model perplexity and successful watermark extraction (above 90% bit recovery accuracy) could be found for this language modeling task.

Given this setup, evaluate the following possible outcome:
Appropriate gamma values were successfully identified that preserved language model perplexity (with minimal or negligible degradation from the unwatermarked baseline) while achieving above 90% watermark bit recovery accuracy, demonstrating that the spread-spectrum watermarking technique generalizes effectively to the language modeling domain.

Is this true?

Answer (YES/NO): YES